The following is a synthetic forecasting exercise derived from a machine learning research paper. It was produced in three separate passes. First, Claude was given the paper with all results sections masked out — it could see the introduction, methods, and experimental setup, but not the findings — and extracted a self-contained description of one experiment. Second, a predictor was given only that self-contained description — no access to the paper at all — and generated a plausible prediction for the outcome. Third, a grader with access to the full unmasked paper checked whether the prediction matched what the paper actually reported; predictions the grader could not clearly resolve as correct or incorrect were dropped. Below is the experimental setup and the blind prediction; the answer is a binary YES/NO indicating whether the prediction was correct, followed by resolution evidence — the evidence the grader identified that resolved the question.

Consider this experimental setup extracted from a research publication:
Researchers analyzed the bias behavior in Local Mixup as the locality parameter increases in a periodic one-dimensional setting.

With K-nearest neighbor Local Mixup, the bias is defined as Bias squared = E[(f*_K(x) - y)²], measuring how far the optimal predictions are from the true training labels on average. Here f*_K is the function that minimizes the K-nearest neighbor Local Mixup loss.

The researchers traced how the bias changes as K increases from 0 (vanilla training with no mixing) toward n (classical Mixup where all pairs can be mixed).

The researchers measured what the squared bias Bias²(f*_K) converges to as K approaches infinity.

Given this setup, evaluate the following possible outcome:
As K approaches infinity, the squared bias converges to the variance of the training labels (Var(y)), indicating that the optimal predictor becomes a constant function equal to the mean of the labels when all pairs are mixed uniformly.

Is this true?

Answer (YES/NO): YES